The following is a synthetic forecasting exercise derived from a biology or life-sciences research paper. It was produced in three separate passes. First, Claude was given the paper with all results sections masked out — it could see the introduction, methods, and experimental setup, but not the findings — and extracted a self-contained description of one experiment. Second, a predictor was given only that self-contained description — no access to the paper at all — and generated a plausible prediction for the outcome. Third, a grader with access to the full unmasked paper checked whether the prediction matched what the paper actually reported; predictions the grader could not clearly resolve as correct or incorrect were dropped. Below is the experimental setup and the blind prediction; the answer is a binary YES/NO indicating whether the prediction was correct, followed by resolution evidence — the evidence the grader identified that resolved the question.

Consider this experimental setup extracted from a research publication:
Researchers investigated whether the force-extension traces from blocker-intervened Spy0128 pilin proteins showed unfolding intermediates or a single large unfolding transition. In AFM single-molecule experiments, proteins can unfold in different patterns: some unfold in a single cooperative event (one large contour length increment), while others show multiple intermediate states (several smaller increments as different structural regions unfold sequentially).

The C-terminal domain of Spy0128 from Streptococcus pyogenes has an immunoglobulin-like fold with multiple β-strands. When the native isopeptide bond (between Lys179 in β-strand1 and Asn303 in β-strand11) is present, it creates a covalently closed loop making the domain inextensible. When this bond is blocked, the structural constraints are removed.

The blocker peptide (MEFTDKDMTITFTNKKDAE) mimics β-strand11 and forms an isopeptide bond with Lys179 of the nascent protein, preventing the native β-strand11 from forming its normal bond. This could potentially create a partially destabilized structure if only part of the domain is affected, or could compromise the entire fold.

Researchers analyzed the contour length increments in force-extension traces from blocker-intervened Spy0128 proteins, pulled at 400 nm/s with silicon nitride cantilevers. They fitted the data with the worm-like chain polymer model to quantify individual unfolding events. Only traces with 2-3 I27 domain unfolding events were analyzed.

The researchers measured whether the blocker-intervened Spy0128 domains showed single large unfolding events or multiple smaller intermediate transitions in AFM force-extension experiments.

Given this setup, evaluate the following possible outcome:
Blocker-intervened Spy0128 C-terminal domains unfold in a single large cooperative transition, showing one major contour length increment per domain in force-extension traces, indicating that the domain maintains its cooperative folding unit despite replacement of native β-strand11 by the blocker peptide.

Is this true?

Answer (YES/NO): NO